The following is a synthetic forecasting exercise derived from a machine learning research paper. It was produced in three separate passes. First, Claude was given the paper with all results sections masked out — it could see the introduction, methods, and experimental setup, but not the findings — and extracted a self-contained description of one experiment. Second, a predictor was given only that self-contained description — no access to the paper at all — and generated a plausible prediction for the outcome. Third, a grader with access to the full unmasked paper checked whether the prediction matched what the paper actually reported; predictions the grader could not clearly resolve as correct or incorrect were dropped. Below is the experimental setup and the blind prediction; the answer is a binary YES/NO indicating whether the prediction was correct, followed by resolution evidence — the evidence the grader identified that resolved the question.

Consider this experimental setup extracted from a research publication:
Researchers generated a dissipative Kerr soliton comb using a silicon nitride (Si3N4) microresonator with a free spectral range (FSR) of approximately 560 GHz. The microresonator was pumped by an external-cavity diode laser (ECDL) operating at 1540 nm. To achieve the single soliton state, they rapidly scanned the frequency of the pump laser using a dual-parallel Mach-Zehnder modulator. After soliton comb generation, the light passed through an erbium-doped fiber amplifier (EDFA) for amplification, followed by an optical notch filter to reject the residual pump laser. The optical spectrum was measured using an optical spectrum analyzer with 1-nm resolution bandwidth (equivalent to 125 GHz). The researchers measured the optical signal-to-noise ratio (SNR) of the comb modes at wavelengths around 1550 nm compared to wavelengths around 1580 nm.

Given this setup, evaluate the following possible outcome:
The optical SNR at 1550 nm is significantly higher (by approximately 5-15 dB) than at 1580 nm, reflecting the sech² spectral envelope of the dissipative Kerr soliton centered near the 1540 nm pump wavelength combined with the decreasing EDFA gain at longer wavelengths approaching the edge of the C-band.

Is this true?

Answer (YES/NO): NO